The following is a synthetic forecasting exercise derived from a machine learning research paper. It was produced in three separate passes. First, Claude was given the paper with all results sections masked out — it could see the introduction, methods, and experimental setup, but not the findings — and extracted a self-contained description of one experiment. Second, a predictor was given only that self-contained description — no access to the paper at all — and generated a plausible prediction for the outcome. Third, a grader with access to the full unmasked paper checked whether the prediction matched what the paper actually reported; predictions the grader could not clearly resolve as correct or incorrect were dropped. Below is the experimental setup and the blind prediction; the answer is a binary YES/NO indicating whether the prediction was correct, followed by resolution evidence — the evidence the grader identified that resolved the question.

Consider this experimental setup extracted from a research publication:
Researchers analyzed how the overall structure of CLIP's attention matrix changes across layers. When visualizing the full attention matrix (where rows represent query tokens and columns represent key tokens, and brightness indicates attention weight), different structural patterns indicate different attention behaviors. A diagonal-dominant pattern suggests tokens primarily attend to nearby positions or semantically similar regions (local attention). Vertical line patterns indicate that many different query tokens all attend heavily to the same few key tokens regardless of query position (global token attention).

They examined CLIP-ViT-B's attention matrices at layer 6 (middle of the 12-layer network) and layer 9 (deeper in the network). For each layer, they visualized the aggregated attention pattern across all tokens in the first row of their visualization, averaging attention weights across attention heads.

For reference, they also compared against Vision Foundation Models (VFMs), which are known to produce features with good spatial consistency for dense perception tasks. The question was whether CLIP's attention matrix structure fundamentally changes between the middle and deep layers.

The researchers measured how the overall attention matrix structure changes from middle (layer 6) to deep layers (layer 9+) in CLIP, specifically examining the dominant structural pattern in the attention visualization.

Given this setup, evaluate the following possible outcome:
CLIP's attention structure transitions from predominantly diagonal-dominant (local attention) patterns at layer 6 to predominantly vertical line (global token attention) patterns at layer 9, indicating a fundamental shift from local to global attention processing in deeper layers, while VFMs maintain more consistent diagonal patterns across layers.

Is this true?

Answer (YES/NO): YES